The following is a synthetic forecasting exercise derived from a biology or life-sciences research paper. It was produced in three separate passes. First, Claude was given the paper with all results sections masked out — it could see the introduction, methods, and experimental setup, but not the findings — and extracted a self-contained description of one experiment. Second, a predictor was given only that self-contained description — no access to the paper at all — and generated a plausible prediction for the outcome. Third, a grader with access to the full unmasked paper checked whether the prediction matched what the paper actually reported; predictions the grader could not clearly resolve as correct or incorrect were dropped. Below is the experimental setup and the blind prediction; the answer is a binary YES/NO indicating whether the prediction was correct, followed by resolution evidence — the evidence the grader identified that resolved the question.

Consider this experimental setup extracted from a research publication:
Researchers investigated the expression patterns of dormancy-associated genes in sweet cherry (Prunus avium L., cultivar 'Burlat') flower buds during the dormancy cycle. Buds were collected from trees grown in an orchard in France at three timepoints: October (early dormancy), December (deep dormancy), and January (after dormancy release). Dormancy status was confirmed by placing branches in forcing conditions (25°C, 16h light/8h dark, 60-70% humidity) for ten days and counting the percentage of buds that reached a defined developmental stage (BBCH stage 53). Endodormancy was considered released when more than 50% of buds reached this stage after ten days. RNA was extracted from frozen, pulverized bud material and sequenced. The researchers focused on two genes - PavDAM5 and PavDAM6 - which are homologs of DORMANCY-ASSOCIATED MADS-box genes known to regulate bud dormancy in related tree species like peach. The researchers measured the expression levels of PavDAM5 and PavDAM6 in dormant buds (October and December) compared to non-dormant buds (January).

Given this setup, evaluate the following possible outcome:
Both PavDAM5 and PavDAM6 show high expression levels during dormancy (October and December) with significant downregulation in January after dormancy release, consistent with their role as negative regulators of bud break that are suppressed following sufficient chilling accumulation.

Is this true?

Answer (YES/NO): NO